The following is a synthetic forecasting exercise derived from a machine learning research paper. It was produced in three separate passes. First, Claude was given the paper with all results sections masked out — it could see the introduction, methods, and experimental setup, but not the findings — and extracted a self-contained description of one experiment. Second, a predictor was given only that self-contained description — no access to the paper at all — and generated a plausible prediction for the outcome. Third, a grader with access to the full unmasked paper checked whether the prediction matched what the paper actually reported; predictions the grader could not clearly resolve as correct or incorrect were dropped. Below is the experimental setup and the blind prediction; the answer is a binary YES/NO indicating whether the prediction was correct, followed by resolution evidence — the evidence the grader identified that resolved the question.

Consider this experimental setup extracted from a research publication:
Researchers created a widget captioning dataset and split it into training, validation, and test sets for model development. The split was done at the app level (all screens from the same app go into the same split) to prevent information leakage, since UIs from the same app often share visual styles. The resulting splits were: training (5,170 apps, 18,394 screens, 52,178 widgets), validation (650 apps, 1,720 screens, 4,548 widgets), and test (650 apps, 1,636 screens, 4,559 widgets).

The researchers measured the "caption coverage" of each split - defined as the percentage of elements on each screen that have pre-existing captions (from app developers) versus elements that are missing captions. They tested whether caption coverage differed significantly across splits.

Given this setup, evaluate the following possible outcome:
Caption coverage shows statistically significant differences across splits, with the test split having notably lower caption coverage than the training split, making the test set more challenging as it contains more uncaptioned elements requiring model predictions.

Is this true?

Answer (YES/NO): NO